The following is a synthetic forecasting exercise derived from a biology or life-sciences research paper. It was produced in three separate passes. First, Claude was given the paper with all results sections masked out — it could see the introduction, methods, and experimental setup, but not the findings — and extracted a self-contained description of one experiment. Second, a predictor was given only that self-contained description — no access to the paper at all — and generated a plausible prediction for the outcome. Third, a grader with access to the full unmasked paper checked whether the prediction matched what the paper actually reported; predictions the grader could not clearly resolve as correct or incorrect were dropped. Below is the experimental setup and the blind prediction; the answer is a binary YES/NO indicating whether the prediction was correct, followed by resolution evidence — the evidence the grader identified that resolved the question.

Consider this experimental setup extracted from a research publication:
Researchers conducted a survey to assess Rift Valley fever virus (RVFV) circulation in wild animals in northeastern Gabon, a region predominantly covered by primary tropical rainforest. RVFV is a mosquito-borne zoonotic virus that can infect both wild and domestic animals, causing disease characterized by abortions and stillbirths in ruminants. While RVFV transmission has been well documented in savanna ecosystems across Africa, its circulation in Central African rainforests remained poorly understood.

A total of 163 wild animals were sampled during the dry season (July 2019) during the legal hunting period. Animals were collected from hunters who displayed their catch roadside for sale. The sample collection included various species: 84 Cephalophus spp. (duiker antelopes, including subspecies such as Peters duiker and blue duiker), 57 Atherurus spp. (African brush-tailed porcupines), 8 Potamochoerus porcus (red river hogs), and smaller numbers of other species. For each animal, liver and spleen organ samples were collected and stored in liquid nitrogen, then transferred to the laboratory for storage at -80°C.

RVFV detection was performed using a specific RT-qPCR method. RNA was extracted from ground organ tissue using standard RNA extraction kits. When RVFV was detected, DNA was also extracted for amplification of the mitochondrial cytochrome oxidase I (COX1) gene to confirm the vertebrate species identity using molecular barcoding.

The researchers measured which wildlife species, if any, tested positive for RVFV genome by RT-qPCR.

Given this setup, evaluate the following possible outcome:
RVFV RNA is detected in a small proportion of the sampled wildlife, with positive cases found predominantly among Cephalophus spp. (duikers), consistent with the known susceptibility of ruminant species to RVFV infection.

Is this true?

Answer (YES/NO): YES